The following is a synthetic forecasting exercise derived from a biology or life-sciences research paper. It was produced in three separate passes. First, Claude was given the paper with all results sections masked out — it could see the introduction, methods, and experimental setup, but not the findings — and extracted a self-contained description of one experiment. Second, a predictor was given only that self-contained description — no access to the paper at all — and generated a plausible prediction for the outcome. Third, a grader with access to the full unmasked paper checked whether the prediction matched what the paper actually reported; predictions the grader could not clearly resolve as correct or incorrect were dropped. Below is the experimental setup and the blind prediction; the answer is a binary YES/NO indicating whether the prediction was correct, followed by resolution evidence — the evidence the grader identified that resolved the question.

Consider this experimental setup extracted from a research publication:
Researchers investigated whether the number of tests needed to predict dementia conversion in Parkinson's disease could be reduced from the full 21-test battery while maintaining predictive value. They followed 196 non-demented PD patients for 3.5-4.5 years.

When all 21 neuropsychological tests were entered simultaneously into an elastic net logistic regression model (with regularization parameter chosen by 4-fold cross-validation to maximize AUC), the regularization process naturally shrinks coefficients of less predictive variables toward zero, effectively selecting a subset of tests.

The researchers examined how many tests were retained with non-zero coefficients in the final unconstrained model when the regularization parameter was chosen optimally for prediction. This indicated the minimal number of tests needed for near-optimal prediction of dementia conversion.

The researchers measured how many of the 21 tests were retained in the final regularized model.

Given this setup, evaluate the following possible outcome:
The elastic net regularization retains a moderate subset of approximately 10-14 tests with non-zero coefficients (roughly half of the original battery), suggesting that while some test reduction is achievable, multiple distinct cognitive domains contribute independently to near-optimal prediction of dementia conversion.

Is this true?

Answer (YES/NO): NO